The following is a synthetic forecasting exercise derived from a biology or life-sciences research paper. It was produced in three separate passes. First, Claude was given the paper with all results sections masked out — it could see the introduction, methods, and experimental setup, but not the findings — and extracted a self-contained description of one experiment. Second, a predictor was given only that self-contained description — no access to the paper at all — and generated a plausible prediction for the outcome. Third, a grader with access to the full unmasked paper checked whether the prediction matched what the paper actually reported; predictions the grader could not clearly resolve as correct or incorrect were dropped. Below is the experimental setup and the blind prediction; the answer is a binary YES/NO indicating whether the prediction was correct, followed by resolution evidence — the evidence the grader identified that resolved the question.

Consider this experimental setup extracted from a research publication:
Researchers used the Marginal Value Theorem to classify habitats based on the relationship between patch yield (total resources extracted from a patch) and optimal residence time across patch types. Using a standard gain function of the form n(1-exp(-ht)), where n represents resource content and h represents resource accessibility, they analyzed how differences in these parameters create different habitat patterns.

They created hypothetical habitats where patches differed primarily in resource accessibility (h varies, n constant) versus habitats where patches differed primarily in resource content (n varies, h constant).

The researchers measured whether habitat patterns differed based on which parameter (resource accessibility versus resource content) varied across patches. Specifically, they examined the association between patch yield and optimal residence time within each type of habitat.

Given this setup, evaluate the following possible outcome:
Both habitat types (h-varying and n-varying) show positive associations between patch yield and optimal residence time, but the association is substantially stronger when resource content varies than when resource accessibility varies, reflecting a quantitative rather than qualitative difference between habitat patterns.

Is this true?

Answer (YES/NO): NO